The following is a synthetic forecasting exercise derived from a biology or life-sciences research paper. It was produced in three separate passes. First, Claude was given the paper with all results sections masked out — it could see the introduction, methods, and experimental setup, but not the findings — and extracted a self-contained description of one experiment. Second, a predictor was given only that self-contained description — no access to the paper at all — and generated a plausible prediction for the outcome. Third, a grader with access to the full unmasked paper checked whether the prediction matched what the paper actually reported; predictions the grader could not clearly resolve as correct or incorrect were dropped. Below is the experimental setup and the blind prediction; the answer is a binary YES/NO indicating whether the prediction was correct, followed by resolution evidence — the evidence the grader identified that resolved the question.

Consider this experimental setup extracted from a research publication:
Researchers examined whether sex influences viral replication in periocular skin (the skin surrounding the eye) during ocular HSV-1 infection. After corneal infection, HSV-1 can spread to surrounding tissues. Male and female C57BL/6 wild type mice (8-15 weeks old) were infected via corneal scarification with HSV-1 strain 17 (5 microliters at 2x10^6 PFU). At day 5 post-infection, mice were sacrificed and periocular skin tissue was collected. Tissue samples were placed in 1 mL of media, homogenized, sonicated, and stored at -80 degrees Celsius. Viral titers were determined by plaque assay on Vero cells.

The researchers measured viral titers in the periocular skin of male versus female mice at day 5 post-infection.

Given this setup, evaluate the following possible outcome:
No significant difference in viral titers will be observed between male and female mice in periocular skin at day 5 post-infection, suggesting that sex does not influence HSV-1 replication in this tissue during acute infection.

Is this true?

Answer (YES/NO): YES